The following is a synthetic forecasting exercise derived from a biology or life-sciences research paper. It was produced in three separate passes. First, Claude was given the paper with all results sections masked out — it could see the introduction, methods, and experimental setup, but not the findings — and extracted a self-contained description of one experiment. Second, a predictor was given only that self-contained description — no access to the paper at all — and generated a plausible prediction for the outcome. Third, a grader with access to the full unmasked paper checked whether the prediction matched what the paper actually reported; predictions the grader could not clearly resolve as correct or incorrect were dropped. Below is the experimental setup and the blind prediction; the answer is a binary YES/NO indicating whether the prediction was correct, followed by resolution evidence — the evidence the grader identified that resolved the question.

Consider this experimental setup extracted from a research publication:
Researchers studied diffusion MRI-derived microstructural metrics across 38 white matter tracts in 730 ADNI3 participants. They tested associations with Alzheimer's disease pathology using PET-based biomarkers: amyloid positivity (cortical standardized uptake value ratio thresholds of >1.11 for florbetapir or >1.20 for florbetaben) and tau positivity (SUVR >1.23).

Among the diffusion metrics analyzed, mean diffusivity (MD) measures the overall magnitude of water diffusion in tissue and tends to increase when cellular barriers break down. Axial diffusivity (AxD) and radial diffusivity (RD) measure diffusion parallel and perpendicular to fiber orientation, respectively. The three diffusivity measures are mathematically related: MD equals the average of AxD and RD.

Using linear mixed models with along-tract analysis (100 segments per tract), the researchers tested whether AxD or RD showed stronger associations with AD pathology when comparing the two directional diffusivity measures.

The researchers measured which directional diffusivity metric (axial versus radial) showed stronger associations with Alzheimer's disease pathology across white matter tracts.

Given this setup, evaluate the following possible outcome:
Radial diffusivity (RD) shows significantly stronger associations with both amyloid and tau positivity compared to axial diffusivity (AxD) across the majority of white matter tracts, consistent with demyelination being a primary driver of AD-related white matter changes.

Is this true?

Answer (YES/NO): NO